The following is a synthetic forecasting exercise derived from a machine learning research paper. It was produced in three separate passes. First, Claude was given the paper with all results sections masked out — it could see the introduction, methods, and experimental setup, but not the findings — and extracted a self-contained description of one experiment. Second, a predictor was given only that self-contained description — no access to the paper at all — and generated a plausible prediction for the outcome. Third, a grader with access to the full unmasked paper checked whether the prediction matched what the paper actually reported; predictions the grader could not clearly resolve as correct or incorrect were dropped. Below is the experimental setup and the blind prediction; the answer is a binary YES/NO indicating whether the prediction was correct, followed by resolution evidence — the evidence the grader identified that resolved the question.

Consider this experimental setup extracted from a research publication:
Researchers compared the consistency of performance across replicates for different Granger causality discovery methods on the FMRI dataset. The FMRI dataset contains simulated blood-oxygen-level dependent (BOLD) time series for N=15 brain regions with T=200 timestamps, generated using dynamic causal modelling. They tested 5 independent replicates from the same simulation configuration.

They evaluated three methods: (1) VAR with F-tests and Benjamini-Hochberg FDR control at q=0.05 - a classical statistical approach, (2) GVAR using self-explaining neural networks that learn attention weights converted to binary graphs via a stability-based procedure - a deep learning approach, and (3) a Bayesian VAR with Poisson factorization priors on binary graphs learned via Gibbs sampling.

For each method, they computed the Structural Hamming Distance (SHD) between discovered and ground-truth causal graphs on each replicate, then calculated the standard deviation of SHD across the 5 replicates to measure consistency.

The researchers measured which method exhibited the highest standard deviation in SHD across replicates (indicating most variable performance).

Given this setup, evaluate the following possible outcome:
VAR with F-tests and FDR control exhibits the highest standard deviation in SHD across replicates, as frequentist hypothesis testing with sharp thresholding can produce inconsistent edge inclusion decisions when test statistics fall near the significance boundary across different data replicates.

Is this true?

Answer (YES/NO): NO